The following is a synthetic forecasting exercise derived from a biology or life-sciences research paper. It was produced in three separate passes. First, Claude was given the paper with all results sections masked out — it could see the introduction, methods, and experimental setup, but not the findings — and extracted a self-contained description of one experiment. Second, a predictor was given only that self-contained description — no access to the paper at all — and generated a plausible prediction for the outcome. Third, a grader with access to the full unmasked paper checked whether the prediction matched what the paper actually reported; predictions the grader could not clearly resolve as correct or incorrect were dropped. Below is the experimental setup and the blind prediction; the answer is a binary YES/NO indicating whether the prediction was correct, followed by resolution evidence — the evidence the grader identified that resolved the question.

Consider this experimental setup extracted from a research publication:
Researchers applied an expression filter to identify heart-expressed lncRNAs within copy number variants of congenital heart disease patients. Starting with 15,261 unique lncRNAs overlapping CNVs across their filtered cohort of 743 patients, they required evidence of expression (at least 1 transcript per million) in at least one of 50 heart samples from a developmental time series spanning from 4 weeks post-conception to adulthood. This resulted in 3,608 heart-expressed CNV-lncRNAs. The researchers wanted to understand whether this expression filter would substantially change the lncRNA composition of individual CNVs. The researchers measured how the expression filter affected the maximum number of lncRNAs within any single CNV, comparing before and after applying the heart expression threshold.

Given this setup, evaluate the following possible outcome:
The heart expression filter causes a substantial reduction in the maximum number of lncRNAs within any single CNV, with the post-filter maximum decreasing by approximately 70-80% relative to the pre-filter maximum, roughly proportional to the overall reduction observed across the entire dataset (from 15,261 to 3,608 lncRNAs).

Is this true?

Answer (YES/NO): NO